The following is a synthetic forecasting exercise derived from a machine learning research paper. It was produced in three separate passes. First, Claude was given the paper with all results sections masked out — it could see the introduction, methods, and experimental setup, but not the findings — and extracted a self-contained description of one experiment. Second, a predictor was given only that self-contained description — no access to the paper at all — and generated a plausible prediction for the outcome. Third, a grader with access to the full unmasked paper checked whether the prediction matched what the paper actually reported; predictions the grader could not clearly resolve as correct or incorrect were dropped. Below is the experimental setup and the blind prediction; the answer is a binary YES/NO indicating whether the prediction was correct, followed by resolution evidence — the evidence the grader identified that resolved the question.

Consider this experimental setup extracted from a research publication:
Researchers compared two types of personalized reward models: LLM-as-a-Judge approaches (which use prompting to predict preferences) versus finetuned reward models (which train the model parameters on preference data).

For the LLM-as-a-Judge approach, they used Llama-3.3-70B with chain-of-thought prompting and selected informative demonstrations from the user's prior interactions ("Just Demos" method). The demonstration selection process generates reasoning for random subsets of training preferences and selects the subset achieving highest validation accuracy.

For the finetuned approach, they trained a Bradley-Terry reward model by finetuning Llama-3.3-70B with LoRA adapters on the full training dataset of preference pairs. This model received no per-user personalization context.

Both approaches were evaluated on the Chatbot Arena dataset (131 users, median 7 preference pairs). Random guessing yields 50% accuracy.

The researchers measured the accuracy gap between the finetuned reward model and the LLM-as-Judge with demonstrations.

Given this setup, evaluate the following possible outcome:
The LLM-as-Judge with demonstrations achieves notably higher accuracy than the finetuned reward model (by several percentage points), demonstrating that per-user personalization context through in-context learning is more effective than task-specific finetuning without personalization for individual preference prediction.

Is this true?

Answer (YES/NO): NO